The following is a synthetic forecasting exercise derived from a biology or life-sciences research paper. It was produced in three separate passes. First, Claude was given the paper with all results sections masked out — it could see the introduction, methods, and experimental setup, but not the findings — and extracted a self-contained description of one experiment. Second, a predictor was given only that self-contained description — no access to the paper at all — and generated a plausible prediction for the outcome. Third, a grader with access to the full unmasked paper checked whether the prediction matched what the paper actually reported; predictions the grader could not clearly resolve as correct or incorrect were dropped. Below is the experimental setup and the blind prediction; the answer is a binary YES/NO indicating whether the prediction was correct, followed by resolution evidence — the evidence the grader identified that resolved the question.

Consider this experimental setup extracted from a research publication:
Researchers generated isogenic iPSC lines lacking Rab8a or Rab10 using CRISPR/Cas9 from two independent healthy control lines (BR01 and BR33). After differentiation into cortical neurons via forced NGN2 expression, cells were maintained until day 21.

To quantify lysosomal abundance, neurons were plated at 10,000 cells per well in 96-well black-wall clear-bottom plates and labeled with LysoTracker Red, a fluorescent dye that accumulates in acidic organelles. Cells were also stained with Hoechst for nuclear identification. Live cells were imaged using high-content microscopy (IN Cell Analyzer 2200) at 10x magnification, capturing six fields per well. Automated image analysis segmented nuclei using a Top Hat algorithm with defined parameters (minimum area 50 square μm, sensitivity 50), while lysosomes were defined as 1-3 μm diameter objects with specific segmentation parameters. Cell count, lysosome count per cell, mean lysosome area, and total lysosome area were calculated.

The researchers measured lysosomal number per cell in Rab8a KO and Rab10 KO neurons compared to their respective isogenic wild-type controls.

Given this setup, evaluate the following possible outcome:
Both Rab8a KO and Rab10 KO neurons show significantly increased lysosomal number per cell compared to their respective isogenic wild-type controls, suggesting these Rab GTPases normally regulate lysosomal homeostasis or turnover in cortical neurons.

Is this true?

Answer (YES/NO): NO